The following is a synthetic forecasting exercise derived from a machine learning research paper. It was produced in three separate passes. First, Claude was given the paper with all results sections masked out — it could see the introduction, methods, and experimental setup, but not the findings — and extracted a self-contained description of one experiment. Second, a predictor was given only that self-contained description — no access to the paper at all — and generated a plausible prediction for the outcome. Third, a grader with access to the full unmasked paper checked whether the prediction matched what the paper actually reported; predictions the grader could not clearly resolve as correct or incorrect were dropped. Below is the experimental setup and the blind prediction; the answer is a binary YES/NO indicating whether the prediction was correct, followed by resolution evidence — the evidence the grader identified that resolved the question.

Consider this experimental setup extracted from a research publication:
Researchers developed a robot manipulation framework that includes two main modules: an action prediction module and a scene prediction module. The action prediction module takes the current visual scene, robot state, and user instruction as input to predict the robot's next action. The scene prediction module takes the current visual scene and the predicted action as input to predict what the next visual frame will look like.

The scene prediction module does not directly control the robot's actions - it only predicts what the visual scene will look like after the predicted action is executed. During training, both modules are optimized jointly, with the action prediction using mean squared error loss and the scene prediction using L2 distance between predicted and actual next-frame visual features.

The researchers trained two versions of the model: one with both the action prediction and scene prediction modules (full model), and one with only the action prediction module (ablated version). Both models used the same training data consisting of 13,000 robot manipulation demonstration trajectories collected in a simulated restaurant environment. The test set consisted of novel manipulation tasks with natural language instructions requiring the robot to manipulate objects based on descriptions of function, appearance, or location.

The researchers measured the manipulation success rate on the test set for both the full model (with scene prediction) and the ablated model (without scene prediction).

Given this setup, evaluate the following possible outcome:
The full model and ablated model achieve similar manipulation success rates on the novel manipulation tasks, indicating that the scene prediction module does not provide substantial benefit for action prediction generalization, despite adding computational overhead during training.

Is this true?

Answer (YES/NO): NO